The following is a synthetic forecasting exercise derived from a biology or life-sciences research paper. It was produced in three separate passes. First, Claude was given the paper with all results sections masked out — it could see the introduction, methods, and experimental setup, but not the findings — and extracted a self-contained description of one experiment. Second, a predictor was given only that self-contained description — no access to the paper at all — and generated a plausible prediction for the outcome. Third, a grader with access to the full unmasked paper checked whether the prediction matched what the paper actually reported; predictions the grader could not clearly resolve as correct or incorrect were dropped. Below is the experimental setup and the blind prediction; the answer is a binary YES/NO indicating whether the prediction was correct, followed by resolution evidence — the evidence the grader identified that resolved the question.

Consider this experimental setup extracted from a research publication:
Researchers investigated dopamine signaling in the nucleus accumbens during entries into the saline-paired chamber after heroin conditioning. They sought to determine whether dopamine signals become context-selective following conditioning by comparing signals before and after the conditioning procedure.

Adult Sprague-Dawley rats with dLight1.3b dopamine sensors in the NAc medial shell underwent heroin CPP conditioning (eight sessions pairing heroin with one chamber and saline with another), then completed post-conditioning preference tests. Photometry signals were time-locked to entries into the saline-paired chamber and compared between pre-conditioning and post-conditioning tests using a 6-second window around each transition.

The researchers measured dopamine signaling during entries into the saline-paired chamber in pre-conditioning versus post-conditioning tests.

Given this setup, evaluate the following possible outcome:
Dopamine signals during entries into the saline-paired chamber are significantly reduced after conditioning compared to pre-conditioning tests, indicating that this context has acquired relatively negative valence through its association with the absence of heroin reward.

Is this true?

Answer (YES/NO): YES